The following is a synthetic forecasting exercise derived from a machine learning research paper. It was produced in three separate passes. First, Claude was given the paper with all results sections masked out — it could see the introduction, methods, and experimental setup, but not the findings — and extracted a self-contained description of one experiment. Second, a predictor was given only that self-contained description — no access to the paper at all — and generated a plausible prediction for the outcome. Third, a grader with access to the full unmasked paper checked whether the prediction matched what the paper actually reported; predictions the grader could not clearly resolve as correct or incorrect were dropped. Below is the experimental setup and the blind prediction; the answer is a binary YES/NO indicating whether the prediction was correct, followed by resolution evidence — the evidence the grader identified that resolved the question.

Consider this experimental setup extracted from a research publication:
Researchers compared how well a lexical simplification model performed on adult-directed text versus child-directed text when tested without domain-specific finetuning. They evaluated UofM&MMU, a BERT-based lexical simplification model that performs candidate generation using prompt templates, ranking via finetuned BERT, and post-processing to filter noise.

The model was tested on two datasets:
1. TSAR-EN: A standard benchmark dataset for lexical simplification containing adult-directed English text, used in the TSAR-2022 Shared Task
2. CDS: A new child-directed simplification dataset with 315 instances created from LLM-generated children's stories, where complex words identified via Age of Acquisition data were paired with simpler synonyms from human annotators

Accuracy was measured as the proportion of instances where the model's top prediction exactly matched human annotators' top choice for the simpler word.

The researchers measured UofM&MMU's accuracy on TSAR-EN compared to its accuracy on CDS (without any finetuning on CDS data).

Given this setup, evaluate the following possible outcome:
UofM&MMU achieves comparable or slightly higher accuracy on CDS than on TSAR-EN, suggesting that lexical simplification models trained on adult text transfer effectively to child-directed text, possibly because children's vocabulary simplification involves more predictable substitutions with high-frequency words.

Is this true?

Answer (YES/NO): NO